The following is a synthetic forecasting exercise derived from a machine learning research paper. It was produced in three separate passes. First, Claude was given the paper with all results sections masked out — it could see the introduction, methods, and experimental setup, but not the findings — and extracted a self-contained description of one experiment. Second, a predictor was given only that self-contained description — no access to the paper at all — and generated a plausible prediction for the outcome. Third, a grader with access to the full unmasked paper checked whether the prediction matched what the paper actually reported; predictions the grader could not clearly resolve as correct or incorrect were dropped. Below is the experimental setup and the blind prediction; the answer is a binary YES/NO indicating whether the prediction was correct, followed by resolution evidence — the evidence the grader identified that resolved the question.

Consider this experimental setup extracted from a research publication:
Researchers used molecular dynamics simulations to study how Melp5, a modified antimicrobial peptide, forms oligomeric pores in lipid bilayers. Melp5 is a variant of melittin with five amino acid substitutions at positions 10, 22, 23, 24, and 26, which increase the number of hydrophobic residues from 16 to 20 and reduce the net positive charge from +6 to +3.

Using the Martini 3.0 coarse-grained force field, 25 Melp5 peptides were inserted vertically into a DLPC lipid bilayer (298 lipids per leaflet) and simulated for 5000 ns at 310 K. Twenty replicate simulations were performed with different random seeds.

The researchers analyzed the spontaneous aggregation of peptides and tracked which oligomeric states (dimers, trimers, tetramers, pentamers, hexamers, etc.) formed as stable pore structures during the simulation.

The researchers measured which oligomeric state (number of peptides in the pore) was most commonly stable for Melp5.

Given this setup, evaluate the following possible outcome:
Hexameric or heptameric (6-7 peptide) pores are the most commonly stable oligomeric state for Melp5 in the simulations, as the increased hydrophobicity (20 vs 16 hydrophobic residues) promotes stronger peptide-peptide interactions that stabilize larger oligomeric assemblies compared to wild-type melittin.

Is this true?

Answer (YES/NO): NO